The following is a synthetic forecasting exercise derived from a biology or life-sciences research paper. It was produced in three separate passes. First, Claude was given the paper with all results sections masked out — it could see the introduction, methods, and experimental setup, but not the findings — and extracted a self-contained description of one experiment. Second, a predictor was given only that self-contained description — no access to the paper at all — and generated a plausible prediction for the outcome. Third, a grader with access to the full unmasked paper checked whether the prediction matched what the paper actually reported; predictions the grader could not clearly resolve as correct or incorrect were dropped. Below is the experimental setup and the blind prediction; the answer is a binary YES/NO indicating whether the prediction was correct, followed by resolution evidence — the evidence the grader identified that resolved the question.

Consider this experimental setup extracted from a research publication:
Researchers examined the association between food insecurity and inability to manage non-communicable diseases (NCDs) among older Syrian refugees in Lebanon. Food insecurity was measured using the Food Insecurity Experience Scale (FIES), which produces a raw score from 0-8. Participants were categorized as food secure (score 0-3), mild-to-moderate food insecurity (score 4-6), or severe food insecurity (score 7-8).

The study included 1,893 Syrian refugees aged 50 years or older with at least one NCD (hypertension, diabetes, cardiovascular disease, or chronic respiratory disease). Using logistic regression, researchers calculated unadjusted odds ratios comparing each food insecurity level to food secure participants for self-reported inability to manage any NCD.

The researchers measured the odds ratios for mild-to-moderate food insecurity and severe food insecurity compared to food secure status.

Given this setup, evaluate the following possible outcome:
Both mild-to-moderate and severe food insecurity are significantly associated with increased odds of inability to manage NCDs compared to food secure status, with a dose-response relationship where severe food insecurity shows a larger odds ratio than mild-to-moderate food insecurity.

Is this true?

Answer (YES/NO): NO